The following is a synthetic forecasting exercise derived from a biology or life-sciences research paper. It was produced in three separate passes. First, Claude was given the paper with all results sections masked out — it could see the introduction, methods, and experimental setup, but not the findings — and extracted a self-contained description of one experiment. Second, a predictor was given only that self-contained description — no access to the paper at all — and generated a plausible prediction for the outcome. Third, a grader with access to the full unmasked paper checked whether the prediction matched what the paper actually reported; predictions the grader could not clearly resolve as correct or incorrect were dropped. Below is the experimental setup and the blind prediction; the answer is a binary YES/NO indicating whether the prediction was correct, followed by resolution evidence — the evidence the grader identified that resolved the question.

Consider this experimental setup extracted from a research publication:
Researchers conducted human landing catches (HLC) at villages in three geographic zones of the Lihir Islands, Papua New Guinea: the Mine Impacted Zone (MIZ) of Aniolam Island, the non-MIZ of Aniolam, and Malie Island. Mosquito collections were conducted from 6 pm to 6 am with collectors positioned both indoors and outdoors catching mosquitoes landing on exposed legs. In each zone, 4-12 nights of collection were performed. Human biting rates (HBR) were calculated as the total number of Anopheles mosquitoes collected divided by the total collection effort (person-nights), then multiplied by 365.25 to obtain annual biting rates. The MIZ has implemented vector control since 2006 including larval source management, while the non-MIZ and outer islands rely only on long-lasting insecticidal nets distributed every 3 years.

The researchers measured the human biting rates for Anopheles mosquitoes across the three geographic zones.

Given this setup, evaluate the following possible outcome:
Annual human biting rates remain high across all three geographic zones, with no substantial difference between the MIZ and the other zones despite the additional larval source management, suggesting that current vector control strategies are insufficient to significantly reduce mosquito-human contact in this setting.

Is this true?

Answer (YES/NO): NO